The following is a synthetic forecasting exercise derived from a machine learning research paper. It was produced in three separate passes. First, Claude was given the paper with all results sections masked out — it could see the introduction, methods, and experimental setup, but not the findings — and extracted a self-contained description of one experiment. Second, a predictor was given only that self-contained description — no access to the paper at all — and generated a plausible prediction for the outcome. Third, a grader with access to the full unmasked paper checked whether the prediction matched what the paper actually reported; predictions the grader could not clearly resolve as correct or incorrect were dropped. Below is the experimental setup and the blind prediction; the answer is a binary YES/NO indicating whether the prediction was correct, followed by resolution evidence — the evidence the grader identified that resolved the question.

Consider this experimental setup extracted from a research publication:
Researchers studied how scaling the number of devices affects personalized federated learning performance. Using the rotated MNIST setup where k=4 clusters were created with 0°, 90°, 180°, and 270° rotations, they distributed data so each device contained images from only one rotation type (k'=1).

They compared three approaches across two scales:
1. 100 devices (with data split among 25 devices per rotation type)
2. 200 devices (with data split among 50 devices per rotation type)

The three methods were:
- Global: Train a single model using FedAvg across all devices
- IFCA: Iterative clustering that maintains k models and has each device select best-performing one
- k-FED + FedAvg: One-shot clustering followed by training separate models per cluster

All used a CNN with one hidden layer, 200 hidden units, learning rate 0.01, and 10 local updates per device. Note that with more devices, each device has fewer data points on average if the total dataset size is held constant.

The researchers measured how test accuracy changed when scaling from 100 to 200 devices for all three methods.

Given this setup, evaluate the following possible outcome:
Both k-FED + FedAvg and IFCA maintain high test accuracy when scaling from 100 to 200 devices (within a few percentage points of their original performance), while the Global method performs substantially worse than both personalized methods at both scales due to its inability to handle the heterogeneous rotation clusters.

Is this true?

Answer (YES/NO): NO